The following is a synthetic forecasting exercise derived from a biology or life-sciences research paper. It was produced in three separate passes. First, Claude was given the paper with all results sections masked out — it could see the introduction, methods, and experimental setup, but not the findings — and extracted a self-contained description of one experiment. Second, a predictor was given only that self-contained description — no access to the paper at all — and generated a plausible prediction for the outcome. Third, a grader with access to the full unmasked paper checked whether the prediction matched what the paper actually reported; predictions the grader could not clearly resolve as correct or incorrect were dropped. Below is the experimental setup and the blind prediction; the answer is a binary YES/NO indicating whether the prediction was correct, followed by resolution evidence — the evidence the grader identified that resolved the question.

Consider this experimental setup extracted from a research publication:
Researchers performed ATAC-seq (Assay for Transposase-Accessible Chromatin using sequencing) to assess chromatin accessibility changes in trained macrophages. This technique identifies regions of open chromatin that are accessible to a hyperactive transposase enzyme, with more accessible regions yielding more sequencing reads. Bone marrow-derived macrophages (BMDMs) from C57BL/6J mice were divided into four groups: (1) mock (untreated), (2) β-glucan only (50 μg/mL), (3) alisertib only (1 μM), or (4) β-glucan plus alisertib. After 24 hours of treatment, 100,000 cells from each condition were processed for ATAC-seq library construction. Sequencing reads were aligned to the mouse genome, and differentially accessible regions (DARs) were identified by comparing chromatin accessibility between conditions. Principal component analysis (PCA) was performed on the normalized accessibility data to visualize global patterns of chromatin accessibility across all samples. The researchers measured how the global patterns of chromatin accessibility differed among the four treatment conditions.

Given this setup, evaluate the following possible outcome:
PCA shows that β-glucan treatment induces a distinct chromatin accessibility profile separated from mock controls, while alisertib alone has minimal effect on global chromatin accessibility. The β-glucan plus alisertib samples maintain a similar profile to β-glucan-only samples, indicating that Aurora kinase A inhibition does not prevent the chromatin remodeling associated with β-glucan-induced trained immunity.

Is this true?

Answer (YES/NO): NO